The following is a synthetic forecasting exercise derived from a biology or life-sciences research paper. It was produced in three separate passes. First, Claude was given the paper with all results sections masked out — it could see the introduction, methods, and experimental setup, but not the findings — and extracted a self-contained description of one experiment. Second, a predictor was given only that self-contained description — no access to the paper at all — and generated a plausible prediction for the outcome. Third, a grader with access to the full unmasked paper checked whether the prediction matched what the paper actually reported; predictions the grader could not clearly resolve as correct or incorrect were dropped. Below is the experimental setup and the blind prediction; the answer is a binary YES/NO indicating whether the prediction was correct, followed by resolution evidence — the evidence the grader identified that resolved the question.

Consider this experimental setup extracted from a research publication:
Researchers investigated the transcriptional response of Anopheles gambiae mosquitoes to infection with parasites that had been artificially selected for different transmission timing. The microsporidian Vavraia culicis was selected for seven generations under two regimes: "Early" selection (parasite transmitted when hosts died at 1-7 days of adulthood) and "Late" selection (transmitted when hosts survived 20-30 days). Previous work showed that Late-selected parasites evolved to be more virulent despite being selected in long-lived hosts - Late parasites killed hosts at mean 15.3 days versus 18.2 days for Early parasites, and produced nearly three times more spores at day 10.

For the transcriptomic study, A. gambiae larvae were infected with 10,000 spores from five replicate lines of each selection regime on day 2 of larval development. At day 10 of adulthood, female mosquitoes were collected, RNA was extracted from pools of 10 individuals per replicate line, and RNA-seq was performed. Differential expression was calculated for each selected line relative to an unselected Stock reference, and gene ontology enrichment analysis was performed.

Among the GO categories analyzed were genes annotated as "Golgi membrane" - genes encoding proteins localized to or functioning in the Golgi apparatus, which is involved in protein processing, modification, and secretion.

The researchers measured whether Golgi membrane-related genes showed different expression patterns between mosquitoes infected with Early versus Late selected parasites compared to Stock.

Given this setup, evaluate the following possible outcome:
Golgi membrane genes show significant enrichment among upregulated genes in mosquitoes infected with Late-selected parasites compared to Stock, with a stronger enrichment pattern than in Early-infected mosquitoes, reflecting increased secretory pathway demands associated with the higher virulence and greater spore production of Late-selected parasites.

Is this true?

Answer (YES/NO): NO